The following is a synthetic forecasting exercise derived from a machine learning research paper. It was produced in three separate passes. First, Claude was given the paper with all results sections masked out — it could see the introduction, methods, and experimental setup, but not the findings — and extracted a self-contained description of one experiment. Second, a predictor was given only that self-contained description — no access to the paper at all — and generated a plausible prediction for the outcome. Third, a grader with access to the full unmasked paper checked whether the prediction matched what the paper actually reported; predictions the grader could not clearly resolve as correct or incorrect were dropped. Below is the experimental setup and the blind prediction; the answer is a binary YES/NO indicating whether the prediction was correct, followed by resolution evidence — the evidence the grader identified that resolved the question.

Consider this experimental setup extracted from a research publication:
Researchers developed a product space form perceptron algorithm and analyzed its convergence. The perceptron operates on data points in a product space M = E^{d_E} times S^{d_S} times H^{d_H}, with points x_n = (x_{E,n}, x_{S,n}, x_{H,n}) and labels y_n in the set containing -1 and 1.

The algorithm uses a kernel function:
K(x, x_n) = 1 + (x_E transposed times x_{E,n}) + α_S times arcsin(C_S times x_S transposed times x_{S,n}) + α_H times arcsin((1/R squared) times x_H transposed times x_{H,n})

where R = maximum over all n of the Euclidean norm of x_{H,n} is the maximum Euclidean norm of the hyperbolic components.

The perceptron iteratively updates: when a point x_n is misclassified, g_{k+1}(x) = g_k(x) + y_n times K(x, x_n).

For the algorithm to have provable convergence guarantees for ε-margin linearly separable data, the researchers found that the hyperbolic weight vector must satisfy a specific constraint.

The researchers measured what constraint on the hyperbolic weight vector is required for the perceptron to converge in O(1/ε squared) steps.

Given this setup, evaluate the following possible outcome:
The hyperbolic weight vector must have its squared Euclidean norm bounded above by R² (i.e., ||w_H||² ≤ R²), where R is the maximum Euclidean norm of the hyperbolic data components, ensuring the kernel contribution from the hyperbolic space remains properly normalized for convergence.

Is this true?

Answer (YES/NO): NO